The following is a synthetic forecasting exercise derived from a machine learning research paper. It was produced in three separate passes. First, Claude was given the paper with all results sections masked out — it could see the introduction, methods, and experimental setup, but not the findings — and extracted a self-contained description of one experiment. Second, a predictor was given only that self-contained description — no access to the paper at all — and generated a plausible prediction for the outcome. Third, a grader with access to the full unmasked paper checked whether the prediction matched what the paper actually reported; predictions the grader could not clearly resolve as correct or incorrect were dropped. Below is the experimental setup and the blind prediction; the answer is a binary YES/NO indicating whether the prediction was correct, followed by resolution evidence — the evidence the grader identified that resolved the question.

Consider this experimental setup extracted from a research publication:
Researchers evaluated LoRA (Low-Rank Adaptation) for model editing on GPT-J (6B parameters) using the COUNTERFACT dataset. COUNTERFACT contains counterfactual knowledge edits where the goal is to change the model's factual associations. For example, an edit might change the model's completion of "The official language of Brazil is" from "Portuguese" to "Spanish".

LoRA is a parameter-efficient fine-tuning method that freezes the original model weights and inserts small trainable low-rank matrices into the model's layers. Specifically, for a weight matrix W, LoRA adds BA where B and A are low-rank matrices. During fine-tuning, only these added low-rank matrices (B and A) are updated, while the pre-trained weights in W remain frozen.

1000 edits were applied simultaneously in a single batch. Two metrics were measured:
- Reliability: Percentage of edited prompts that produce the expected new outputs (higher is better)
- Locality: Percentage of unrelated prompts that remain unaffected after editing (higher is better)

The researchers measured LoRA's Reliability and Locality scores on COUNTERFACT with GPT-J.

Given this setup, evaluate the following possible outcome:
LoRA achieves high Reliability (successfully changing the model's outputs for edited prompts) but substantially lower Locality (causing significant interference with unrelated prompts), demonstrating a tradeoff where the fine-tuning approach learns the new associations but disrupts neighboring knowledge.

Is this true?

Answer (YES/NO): YES